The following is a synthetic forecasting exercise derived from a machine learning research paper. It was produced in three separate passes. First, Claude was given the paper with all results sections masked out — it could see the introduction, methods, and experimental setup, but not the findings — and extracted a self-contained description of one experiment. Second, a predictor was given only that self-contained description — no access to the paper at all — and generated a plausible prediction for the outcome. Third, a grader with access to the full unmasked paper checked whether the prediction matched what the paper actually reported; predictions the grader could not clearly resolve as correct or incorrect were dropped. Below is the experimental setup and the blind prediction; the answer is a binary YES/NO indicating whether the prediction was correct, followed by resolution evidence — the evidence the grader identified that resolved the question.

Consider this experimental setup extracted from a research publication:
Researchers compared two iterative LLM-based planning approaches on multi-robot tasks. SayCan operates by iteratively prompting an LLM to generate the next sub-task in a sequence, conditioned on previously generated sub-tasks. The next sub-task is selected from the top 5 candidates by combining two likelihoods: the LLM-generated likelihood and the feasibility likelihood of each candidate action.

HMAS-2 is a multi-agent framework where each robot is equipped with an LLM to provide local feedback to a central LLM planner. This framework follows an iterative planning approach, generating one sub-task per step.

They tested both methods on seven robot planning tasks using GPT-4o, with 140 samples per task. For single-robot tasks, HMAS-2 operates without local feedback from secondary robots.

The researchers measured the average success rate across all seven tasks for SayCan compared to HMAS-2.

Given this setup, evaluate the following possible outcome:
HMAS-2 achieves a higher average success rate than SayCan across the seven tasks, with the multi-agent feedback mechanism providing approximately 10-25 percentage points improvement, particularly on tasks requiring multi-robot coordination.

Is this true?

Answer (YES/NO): NO